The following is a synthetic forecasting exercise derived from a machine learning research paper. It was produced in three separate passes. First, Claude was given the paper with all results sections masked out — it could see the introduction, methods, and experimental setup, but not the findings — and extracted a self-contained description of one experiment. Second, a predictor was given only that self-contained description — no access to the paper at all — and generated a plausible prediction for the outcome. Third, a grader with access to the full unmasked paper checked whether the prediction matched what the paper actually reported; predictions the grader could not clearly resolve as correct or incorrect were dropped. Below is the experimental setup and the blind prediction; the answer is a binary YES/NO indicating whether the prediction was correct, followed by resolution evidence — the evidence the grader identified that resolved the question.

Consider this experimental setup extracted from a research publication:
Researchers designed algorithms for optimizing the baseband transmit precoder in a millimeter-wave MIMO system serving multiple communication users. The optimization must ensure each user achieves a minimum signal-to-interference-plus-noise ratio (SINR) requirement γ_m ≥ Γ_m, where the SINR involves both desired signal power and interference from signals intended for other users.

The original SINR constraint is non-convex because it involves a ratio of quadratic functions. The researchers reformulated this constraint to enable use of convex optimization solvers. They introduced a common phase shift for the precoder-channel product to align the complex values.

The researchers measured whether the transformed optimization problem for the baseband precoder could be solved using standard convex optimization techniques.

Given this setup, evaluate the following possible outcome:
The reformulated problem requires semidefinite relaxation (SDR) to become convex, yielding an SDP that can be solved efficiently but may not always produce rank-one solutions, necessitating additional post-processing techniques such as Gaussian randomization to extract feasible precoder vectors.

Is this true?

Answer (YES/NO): NO